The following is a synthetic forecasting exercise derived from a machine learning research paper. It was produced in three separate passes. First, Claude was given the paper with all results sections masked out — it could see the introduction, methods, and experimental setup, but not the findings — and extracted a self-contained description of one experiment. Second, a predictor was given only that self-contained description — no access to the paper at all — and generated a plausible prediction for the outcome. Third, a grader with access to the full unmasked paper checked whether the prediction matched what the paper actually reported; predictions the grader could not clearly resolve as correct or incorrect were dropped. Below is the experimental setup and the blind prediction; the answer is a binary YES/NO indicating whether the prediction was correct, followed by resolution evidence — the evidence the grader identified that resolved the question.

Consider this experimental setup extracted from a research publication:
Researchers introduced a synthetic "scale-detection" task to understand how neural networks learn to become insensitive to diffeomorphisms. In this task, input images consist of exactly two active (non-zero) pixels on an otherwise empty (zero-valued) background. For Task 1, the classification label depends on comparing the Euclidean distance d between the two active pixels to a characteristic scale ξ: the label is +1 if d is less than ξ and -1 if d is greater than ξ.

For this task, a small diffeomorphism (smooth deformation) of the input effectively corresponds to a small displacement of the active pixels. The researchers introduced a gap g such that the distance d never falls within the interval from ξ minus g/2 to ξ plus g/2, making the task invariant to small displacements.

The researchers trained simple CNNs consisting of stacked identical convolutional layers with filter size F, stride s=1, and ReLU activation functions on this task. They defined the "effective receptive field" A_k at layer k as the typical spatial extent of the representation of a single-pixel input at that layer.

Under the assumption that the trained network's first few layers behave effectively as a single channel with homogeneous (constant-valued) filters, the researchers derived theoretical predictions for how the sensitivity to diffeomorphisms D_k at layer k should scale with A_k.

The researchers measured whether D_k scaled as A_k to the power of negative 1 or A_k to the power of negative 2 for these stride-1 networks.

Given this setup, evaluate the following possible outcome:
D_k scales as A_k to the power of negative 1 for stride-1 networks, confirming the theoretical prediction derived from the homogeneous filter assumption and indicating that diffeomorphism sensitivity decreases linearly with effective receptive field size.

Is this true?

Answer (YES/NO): NO